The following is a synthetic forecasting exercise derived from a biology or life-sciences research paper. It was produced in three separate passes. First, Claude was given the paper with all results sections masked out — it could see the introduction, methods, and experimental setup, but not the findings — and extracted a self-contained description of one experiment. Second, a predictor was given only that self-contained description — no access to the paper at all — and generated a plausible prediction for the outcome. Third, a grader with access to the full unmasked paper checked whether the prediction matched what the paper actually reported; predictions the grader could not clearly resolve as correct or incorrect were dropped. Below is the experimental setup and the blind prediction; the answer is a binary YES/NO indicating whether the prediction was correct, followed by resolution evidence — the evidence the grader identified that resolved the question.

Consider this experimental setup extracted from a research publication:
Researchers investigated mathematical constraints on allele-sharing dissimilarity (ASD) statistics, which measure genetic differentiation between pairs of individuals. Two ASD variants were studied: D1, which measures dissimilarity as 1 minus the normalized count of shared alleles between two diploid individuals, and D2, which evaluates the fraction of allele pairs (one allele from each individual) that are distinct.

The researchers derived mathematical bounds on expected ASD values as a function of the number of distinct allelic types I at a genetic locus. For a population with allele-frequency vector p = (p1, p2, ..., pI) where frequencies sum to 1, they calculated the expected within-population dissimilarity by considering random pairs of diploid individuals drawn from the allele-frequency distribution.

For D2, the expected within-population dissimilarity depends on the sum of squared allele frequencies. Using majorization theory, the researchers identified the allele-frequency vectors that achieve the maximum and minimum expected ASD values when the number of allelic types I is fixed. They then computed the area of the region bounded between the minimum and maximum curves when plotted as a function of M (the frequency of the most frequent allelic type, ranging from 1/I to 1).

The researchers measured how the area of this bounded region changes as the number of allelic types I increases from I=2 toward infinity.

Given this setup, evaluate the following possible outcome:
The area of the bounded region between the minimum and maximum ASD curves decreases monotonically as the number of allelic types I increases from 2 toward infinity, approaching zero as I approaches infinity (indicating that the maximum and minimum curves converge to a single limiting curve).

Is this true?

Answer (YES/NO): NO